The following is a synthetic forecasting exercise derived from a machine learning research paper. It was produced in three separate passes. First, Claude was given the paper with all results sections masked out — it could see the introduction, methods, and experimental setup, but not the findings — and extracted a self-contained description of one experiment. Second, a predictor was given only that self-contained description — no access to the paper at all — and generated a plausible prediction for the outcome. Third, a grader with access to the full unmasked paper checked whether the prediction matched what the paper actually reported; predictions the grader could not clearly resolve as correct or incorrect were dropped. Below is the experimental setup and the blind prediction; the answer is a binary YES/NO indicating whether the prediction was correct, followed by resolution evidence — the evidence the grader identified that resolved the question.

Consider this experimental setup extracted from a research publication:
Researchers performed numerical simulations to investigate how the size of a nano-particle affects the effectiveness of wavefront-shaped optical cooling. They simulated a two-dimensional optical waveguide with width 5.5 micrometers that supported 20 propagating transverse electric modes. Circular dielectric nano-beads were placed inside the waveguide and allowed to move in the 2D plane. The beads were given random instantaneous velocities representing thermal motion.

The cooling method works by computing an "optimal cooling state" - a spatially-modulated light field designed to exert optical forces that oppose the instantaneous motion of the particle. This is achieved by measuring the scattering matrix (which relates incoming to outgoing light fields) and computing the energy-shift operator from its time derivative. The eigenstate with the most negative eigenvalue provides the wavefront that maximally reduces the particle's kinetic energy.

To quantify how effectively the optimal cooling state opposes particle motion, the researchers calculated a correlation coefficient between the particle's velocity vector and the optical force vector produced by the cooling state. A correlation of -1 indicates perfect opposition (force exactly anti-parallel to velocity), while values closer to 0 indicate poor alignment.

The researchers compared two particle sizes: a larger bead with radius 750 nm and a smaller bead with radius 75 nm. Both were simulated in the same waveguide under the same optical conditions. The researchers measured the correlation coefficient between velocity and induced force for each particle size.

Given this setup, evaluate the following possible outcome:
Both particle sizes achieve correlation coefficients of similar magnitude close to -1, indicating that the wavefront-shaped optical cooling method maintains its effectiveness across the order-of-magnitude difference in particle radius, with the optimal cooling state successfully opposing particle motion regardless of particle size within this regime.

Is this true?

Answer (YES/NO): YES